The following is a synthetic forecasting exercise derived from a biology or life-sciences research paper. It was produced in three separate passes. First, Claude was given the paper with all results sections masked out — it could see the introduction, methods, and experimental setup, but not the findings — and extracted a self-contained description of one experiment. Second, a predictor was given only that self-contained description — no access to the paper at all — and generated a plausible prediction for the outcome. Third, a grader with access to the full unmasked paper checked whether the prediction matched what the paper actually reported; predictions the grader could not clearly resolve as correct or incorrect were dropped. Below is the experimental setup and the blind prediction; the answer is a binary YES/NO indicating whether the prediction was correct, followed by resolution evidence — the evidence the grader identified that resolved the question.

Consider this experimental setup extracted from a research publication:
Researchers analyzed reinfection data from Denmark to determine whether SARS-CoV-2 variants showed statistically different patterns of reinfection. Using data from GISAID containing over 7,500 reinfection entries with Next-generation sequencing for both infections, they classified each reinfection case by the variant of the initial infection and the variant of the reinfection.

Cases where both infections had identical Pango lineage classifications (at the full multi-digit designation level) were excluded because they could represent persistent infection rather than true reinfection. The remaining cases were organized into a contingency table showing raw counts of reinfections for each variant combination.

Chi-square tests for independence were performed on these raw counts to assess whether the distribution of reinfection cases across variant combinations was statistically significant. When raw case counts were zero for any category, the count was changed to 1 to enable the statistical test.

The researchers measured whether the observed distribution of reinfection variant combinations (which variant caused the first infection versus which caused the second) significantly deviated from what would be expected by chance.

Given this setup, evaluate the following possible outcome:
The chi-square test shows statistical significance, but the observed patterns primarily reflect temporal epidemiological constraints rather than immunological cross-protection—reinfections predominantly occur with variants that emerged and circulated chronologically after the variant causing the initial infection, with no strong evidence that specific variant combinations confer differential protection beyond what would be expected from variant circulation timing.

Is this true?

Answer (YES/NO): NO